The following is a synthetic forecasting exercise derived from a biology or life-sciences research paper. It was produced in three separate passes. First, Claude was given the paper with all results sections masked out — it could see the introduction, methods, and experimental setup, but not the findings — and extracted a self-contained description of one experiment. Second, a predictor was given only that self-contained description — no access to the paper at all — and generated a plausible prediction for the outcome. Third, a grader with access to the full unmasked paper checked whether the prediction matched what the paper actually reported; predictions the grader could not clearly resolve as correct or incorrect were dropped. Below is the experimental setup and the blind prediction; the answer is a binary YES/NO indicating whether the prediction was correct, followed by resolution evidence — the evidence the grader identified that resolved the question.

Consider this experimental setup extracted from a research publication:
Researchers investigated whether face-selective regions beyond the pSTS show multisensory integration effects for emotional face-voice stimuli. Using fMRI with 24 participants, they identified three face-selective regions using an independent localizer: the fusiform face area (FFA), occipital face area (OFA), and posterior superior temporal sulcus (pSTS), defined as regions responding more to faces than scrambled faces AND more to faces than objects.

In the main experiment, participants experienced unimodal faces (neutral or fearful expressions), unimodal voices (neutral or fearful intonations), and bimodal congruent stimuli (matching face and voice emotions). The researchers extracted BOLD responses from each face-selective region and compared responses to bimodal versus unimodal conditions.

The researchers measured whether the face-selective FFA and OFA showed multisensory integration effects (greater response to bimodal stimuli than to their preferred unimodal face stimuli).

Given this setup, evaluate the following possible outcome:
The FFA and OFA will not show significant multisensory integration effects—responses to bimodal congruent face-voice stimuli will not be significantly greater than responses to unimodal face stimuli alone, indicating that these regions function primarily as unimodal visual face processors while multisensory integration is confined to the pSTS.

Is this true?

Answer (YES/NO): YES